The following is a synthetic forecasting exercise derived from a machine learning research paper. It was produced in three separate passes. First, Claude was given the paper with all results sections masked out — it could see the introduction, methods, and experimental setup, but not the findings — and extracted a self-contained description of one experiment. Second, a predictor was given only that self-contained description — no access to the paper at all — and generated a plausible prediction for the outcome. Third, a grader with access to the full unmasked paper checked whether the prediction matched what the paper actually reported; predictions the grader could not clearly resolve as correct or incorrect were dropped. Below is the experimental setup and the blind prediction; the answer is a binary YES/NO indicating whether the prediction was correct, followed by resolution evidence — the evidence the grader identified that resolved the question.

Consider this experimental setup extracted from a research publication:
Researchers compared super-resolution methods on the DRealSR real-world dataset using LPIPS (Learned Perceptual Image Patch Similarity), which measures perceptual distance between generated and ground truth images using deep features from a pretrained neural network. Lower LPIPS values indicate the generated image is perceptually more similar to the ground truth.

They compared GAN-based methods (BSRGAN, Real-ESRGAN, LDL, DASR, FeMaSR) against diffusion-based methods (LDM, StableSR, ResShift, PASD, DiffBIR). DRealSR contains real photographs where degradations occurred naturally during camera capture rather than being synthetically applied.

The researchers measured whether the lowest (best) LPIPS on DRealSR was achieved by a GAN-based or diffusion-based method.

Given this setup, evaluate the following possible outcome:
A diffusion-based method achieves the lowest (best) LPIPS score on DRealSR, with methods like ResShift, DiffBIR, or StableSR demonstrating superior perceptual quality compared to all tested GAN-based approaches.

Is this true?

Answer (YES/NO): NO